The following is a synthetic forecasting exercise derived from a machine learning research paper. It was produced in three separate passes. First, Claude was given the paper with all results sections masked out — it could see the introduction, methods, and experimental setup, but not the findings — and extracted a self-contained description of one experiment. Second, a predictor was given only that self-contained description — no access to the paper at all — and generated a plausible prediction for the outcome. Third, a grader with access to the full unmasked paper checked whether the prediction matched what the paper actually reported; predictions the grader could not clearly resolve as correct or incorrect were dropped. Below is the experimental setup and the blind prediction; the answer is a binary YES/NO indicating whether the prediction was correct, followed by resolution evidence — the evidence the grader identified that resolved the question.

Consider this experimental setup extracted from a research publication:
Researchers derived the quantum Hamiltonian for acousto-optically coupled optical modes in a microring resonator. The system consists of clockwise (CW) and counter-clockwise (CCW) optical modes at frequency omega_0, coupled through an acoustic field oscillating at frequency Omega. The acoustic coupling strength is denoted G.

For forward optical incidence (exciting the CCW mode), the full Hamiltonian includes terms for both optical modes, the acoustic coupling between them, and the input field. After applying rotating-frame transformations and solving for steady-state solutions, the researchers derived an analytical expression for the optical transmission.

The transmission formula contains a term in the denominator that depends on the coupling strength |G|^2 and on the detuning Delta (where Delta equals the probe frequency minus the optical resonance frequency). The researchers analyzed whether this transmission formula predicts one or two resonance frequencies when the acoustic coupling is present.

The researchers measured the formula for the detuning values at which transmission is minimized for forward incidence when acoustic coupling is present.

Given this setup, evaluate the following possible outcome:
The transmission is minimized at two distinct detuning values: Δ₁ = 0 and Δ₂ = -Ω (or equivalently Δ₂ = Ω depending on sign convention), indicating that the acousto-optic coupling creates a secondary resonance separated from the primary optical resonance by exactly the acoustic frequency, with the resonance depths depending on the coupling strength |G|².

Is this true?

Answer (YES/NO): NO